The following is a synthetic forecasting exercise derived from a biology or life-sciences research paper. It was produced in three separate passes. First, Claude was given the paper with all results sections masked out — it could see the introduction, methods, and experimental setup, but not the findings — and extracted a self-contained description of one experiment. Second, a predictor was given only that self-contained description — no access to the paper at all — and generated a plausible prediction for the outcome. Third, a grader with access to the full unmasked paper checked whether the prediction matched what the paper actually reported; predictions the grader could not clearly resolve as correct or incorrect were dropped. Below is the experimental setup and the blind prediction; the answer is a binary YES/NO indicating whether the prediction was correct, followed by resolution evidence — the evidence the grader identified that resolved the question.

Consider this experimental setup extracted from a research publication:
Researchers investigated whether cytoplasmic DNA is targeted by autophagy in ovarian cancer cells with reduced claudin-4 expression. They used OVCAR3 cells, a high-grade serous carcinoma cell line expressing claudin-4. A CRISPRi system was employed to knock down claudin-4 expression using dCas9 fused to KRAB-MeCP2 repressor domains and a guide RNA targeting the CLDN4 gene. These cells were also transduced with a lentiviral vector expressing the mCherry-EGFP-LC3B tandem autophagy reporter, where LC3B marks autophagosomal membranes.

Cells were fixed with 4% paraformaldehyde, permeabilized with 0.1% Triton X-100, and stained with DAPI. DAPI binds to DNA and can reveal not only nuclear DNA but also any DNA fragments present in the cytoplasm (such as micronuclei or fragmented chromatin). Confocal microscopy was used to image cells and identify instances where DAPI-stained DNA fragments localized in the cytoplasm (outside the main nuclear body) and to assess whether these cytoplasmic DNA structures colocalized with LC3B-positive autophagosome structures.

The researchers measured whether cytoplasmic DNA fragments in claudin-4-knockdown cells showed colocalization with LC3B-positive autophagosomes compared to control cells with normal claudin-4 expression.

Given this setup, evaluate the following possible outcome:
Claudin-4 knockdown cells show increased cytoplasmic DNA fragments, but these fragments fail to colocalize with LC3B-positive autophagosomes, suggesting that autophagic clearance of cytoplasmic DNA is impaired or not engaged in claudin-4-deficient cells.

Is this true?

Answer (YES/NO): NO